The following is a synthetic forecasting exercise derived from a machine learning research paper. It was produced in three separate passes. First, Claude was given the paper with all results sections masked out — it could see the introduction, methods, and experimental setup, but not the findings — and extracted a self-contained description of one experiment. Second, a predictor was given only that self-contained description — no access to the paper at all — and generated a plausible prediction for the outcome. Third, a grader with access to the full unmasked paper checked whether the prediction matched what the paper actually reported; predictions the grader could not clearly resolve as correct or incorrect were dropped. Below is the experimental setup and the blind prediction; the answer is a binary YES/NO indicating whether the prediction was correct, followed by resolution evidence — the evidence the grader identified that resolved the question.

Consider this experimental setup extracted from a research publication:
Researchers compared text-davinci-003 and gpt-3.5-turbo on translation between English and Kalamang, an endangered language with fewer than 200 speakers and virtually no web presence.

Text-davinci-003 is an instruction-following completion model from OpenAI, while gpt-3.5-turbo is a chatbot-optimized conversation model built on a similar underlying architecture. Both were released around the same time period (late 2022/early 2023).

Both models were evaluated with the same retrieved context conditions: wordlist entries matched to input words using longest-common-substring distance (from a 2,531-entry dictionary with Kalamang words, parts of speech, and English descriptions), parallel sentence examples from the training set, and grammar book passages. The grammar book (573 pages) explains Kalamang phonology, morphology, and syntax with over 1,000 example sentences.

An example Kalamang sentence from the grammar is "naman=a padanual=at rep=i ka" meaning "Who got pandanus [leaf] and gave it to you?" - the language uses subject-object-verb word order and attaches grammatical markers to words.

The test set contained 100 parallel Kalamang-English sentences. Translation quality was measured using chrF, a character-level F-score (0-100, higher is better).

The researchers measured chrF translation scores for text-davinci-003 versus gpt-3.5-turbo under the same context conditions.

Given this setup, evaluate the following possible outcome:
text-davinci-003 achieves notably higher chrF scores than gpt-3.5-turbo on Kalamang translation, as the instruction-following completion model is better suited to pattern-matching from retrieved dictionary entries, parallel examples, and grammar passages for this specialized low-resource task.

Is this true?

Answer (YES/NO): NO